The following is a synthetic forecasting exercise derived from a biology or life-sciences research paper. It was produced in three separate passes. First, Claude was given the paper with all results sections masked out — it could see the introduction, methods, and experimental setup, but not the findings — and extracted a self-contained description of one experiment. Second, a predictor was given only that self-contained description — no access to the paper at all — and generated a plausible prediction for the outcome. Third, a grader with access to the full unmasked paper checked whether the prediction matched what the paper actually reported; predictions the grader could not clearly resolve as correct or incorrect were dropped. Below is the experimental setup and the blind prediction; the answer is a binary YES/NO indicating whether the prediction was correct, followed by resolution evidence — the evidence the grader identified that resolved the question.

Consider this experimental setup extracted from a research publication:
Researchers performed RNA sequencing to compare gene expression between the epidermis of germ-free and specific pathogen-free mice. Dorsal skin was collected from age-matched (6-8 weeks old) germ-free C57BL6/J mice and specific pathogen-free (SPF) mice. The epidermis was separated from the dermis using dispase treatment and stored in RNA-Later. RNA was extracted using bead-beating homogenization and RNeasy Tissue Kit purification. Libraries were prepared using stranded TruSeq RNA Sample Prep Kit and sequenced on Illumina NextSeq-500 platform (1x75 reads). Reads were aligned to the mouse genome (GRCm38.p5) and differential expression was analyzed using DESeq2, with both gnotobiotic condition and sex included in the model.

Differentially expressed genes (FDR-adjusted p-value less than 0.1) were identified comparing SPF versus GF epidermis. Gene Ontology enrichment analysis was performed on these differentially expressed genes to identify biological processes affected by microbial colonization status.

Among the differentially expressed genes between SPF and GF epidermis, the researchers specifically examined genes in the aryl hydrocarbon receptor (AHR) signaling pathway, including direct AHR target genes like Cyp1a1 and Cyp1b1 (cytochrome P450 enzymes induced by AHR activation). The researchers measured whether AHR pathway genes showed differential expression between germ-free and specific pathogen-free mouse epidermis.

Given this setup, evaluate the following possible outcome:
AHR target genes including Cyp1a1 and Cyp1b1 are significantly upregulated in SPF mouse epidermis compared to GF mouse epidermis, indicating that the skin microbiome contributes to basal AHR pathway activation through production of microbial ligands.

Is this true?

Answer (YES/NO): YES